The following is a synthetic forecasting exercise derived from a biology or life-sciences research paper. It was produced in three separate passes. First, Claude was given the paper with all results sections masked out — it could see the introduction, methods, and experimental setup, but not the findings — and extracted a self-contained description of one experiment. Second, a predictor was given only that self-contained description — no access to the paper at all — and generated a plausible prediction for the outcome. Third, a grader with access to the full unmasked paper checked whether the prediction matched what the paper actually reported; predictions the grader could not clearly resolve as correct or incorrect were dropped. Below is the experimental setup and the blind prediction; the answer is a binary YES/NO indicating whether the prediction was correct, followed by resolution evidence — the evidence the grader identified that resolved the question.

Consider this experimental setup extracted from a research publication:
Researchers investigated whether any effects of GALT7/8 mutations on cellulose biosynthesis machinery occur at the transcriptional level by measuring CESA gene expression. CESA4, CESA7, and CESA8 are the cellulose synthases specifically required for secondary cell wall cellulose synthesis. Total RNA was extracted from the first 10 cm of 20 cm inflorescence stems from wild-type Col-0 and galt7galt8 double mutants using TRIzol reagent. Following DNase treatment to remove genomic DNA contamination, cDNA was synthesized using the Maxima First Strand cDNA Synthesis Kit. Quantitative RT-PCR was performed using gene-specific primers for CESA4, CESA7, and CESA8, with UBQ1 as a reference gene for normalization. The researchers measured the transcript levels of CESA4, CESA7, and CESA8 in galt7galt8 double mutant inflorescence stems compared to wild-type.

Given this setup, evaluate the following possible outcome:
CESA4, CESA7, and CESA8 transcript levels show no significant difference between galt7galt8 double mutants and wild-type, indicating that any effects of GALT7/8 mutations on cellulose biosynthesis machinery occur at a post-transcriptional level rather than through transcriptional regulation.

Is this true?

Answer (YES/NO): YES